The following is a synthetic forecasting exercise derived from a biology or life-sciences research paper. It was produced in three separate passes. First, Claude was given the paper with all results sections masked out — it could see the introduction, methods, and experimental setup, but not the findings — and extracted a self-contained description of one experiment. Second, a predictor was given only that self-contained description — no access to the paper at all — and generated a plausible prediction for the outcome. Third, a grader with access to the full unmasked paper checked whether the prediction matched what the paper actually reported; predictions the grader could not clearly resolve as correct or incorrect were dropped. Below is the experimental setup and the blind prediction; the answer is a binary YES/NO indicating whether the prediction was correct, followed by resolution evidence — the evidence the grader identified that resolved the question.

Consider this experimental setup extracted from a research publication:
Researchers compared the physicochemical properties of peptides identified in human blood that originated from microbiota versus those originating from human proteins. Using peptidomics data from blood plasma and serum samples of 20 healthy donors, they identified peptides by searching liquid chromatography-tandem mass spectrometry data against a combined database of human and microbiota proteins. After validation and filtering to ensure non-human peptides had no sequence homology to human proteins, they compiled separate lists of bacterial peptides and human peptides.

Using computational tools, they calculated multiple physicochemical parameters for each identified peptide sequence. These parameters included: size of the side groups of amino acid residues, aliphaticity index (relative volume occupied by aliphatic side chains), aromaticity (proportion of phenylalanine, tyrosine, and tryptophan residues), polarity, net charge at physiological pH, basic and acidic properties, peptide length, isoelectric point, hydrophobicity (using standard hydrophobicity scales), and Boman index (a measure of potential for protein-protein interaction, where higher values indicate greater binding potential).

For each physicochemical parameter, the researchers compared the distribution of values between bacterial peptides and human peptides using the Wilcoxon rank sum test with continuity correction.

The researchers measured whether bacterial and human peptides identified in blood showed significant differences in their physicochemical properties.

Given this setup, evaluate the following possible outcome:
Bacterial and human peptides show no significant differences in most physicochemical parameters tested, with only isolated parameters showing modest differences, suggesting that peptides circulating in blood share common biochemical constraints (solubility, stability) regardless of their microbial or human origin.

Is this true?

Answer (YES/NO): NO